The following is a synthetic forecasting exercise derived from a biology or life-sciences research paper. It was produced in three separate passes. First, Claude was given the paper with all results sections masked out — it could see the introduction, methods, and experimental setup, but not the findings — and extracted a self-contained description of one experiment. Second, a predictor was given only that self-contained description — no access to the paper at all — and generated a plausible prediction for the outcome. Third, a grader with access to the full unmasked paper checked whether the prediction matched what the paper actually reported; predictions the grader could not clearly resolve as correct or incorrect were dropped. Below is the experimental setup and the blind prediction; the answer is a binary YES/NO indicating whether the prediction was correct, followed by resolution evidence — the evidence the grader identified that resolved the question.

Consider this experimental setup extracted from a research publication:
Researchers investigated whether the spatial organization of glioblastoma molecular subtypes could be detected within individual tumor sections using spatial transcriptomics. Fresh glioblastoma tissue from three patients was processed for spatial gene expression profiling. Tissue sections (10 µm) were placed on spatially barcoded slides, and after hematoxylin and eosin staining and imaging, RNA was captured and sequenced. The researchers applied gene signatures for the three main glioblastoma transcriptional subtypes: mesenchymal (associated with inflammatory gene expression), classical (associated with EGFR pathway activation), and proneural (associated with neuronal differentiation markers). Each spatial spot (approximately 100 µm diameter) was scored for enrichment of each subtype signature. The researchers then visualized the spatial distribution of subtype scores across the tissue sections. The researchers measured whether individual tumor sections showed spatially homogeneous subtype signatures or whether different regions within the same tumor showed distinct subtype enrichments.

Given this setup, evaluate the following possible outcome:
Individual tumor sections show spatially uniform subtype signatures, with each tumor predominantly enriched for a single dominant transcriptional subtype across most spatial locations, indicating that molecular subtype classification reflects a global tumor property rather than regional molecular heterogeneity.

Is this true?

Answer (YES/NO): NO